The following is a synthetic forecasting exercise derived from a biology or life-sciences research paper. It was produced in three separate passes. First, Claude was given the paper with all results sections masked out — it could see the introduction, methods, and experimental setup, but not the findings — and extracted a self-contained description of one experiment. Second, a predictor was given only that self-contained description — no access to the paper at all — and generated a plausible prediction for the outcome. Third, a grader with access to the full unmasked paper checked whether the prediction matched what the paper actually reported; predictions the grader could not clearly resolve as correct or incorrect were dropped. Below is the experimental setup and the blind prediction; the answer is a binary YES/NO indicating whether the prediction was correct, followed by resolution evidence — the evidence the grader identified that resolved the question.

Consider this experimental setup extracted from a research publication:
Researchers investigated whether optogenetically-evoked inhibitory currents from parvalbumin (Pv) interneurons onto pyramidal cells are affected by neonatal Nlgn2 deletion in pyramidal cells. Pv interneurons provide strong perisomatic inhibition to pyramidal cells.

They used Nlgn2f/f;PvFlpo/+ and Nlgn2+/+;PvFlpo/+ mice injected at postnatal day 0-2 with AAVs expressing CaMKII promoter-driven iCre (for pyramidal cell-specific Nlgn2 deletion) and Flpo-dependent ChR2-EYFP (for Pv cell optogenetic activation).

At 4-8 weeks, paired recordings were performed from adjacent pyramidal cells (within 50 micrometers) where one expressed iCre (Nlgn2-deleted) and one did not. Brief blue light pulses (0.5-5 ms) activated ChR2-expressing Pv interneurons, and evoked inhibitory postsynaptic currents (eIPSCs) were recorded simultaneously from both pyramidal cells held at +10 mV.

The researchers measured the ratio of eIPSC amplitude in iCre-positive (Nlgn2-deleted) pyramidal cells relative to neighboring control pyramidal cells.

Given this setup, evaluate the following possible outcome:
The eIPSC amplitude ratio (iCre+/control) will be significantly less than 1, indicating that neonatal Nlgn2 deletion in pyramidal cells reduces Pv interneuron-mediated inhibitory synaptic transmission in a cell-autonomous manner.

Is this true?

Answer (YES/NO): YES